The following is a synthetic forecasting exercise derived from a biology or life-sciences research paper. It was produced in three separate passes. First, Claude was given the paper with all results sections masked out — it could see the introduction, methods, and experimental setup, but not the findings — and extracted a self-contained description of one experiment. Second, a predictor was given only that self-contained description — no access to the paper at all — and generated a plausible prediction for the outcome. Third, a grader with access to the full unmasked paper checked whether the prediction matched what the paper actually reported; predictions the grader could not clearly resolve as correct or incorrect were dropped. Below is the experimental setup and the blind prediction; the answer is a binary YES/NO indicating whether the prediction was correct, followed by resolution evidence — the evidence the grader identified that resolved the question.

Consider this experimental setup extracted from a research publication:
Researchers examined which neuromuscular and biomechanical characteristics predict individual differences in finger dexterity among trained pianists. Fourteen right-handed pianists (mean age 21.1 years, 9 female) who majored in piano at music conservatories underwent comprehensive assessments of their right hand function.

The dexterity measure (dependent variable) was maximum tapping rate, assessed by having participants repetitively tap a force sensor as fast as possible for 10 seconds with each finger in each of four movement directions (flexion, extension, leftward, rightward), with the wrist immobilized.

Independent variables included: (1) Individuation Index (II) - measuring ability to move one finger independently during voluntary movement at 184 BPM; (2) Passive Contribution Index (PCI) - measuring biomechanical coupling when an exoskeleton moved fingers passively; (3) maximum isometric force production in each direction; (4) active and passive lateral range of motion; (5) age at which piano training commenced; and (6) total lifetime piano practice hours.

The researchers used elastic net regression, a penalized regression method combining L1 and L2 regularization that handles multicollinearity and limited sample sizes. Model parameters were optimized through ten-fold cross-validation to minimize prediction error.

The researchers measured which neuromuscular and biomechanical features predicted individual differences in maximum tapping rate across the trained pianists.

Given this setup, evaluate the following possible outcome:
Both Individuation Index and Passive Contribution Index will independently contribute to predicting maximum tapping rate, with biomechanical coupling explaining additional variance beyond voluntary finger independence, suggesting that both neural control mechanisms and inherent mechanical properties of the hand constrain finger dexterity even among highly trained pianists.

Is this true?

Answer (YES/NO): NO